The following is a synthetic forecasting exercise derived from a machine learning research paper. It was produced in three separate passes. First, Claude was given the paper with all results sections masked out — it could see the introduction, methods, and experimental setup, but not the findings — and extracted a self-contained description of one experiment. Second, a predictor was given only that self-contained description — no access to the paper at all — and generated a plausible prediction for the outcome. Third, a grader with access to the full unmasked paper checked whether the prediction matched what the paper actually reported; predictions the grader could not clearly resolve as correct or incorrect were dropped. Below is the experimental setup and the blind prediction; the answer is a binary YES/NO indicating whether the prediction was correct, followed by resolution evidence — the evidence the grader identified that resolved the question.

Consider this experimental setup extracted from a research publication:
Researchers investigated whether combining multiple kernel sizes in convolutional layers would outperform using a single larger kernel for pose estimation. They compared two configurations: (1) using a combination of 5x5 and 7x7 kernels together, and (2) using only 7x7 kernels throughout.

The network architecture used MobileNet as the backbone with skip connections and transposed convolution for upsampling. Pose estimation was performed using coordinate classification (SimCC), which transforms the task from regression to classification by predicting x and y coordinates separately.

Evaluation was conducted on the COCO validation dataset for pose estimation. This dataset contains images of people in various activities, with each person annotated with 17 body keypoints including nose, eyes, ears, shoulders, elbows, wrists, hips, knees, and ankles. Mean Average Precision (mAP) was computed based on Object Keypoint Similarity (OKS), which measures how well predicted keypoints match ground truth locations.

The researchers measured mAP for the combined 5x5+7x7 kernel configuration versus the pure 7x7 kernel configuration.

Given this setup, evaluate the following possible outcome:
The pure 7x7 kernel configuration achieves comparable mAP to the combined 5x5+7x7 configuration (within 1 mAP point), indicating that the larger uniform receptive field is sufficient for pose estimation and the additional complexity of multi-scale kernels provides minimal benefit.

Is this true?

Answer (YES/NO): YES